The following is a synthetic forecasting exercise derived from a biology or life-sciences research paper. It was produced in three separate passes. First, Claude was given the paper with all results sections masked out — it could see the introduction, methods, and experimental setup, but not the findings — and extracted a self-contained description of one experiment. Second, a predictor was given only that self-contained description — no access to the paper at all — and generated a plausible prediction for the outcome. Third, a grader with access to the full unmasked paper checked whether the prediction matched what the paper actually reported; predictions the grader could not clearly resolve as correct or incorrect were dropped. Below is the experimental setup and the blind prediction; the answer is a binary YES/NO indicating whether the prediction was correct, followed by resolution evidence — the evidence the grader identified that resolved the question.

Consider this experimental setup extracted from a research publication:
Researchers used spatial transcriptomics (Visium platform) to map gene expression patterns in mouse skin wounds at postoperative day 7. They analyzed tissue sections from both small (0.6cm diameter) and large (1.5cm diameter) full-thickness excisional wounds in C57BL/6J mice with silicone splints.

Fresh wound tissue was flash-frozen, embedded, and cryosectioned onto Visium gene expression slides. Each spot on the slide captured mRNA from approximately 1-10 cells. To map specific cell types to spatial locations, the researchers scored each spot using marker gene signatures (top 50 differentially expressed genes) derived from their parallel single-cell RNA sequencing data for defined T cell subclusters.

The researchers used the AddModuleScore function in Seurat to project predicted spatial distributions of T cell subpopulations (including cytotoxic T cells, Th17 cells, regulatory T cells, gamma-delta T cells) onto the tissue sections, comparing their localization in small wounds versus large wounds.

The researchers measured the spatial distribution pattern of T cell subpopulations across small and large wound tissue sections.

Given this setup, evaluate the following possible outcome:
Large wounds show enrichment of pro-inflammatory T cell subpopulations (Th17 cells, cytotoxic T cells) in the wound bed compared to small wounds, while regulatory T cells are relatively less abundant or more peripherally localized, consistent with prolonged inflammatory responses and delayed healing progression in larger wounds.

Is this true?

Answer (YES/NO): NO